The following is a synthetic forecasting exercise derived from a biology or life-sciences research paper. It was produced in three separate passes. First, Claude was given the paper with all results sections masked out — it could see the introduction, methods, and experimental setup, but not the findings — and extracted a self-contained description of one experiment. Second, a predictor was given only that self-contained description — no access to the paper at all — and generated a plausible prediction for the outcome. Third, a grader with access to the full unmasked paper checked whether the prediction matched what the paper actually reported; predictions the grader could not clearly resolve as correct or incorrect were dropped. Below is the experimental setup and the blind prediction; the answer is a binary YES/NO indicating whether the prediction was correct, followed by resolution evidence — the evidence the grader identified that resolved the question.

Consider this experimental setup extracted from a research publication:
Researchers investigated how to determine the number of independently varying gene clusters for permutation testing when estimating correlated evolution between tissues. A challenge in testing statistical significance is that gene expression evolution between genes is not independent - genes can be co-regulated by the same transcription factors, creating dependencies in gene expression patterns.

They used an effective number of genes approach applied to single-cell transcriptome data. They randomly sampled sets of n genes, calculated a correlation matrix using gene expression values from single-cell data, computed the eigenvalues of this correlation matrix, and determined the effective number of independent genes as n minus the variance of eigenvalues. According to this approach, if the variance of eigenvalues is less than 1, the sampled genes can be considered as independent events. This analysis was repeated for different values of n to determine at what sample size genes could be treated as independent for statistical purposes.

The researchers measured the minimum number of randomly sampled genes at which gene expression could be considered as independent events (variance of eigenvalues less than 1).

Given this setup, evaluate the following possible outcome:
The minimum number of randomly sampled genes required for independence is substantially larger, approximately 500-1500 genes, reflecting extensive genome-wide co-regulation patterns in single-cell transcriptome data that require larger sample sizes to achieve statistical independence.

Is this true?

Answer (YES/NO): NO